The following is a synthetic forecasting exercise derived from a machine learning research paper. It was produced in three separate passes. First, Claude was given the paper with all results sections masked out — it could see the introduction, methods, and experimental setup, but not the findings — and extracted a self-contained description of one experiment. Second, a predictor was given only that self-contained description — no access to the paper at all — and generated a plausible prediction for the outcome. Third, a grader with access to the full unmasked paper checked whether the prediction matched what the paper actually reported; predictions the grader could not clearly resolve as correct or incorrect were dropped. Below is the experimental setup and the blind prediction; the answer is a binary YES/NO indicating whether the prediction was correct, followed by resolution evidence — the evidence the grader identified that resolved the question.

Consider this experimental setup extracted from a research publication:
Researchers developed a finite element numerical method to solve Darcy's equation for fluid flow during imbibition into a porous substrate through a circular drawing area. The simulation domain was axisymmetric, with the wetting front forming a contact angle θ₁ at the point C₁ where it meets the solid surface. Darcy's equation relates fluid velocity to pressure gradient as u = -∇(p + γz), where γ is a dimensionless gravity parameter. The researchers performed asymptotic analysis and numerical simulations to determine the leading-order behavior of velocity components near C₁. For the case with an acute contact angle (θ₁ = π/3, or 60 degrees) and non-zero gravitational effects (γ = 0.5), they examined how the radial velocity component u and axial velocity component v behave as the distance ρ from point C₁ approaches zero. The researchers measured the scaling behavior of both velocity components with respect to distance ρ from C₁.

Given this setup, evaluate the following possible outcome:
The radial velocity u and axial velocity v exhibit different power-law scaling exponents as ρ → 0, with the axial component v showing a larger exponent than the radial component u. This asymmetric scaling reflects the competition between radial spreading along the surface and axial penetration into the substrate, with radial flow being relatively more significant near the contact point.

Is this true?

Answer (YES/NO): NO